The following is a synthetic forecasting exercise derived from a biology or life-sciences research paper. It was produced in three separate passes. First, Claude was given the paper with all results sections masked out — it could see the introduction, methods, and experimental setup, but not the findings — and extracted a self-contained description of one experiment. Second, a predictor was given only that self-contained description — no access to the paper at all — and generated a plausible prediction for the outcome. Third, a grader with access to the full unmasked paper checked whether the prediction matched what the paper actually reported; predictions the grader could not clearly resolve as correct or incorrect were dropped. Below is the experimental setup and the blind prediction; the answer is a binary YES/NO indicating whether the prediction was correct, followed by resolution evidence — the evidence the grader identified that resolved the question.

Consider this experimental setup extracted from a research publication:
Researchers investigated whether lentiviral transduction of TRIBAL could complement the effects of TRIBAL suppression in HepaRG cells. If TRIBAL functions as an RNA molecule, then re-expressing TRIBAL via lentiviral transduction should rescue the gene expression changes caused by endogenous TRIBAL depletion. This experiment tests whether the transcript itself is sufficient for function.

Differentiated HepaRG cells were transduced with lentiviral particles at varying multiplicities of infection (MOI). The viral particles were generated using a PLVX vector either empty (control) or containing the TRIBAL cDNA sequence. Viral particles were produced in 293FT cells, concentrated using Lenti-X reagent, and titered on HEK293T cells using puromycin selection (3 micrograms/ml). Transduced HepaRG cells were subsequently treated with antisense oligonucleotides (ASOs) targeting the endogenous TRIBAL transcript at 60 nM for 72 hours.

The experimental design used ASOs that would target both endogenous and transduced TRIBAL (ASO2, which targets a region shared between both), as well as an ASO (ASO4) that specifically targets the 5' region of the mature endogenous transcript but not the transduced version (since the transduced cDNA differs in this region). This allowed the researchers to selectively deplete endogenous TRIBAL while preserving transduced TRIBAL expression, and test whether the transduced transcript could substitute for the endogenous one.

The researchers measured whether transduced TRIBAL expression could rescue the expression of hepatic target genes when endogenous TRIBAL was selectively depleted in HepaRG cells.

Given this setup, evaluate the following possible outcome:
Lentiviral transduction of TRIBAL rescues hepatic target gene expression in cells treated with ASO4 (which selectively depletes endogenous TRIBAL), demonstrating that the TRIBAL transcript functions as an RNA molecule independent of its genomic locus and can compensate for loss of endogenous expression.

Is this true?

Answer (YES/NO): NO